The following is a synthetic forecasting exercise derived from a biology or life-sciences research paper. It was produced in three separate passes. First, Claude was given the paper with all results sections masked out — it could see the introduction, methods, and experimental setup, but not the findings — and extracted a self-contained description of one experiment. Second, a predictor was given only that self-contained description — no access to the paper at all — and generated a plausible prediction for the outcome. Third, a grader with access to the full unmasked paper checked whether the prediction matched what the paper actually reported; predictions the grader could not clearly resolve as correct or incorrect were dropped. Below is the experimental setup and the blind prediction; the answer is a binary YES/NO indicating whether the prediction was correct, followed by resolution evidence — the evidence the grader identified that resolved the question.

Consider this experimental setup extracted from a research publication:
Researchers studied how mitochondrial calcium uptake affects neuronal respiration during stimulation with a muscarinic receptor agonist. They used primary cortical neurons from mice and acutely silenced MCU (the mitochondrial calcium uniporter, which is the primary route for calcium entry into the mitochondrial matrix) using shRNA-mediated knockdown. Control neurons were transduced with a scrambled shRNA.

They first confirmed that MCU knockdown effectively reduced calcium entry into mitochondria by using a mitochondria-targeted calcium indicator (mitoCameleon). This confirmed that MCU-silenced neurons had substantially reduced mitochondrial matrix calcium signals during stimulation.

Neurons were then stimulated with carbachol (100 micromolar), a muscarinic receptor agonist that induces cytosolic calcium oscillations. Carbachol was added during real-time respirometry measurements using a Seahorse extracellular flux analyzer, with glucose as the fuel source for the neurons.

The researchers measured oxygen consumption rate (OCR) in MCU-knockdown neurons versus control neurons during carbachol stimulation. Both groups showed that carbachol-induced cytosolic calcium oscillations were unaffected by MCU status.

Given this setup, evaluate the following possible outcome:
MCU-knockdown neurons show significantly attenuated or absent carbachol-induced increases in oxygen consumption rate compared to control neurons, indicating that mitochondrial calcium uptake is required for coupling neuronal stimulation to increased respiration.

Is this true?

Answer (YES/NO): NO